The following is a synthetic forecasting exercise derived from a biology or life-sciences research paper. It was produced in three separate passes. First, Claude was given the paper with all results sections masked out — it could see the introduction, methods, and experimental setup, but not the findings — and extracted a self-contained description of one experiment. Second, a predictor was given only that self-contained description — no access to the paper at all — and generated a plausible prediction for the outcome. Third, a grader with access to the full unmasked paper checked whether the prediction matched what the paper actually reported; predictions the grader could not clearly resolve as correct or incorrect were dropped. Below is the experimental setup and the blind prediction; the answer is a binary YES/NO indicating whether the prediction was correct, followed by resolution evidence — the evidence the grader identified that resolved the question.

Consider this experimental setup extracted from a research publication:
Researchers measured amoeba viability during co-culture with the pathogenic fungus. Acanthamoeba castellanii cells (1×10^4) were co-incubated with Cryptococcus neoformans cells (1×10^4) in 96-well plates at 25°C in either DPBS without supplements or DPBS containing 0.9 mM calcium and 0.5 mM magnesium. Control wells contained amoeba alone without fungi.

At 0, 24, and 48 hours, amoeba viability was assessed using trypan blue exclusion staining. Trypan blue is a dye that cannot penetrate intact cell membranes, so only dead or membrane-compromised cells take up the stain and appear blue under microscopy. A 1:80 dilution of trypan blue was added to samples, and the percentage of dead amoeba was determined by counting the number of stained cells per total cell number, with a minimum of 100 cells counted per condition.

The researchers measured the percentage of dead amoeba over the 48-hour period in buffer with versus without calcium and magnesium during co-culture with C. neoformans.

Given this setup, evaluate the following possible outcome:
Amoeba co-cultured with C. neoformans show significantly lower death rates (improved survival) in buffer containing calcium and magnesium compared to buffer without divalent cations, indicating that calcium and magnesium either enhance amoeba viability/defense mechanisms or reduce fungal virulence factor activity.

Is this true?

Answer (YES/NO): YES